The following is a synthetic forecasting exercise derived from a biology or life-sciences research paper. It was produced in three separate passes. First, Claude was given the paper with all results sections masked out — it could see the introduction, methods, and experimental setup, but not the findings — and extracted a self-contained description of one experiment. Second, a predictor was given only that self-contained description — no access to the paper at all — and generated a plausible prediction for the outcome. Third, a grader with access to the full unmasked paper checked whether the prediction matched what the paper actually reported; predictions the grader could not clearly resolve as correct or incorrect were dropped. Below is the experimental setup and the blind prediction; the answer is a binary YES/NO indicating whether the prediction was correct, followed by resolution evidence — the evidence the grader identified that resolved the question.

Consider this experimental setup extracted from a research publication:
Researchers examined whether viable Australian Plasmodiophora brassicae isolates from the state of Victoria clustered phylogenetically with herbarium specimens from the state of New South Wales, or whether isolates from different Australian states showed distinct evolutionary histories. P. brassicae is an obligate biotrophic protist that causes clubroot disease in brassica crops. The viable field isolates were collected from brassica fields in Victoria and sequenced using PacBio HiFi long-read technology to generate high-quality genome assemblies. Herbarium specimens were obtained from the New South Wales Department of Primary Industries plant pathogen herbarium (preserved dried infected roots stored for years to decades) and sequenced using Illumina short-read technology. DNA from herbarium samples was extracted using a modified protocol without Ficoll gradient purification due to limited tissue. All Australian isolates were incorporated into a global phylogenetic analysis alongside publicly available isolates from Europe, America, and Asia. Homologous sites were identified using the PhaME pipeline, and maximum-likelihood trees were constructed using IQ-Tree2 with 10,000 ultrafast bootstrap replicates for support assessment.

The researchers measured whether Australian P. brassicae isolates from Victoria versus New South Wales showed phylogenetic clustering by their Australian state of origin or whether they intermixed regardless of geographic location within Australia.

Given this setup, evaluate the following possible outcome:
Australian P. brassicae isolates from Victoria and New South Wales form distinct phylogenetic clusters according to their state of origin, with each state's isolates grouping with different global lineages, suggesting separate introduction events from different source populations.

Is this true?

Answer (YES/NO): NO